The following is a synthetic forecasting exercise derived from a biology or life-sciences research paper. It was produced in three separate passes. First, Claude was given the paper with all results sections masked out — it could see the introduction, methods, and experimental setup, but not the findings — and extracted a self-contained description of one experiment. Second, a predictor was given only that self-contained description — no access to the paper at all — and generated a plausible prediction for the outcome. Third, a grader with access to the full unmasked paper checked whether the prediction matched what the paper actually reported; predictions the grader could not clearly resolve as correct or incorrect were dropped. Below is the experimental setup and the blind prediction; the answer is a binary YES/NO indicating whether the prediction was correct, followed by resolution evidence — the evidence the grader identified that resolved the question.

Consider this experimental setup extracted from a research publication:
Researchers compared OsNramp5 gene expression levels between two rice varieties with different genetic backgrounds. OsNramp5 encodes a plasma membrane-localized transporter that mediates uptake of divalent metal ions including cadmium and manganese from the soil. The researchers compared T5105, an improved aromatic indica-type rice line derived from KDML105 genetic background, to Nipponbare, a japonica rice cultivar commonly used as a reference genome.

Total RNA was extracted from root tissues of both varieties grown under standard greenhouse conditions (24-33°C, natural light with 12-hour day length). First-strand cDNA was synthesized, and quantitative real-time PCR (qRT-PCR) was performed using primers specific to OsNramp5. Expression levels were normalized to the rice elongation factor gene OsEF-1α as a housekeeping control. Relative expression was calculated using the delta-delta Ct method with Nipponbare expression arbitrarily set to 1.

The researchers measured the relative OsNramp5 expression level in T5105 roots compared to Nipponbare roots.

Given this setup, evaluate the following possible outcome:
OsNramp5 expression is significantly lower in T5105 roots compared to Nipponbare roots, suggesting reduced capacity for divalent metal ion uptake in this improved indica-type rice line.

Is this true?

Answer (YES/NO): YES